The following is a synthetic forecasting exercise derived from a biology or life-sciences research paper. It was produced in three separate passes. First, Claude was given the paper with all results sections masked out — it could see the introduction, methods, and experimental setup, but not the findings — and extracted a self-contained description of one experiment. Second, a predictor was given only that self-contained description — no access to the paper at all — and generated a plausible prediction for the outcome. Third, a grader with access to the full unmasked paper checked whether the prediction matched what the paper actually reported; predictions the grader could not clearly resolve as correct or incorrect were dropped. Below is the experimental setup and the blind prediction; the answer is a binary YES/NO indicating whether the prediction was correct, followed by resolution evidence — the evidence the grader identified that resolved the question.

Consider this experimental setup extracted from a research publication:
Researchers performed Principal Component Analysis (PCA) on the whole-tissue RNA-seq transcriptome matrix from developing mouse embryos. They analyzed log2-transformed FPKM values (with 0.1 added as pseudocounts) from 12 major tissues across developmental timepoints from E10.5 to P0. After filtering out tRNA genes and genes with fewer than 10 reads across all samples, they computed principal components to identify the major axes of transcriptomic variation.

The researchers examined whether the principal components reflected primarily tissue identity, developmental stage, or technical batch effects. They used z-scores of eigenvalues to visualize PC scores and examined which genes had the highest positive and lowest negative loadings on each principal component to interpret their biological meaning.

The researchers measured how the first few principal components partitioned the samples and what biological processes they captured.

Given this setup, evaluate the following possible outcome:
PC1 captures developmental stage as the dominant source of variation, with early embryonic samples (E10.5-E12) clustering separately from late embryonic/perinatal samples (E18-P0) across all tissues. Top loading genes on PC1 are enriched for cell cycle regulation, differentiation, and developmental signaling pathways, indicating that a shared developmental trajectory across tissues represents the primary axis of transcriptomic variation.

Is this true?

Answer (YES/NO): NO